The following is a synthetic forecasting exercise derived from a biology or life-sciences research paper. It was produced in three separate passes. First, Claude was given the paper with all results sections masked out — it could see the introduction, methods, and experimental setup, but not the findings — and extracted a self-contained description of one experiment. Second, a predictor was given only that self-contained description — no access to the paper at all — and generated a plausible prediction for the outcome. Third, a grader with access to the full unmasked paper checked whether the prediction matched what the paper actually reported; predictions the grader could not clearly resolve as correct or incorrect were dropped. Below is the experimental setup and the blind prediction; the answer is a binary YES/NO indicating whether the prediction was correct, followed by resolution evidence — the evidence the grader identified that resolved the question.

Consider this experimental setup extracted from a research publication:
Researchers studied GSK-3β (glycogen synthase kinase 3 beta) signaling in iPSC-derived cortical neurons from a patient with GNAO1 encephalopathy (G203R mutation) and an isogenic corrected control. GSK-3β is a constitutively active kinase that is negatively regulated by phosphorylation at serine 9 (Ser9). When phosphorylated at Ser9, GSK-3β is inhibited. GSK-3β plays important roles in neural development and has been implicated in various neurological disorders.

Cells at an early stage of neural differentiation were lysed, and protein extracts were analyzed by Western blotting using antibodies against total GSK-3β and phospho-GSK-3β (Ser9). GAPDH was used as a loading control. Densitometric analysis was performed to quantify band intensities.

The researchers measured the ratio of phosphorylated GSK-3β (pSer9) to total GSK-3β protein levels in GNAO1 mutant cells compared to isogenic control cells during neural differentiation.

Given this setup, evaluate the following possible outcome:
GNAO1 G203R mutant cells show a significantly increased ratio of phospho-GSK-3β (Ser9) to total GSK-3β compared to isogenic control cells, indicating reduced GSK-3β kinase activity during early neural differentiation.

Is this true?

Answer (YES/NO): NO